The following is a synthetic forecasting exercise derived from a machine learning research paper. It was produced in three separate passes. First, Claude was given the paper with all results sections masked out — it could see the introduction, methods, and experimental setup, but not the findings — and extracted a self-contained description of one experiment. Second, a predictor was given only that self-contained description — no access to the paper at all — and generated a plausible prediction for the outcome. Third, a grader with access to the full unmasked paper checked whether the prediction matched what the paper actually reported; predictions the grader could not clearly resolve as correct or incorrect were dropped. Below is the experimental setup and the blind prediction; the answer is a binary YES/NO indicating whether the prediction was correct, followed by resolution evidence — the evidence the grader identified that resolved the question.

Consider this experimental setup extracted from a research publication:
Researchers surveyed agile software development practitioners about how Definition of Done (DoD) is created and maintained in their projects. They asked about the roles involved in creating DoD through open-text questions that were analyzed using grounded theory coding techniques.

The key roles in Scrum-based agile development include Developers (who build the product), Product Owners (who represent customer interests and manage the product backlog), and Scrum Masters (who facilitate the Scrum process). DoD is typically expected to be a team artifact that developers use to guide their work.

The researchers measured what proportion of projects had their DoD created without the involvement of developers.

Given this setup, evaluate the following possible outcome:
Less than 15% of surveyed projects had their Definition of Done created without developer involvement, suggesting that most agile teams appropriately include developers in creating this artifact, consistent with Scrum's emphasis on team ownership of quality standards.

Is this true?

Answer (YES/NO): NO